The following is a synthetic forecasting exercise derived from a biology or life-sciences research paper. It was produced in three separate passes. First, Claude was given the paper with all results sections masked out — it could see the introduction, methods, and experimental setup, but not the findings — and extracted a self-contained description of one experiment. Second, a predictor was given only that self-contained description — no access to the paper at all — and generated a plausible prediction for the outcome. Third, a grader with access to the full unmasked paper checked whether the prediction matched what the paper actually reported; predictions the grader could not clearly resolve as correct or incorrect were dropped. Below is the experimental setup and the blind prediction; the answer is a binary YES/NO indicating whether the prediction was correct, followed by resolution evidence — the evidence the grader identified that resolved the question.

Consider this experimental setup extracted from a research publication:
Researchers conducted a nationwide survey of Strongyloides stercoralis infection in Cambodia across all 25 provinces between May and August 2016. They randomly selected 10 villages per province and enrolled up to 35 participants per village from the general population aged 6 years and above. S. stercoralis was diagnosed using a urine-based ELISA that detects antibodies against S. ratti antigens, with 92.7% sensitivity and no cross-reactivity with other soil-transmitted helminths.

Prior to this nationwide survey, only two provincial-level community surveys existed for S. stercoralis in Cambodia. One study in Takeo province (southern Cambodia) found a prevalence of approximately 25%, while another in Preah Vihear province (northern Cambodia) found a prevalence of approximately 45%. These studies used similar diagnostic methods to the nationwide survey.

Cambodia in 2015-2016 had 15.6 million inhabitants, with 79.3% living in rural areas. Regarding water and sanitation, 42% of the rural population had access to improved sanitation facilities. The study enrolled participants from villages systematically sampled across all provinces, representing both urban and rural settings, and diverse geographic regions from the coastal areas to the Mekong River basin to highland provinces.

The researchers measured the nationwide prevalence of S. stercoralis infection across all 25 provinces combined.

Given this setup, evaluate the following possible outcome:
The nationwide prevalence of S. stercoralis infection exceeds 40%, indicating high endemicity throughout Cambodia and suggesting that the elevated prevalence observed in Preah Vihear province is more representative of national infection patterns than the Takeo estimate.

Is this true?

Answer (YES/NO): NO